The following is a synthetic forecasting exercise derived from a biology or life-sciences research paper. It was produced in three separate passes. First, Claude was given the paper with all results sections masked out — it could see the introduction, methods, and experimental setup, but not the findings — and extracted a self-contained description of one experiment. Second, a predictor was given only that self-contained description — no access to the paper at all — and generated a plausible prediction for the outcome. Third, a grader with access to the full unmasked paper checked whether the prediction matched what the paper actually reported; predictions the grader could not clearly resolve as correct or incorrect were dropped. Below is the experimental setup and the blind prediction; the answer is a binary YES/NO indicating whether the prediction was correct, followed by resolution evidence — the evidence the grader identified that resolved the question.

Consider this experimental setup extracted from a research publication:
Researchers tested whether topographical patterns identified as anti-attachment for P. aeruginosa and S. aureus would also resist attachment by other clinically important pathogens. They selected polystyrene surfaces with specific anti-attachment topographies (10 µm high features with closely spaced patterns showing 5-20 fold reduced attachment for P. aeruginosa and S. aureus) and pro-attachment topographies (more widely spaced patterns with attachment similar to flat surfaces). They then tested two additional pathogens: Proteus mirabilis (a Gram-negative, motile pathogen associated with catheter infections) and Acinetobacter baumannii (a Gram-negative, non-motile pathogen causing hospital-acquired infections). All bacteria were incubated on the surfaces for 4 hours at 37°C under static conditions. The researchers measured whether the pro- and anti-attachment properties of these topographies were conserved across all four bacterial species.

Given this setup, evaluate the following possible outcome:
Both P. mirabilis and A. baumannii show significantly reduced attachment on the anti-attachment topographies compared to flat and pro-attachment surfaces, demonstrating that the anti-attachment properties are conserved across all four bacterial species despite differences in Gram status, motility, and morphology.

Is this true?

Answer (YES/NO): YES